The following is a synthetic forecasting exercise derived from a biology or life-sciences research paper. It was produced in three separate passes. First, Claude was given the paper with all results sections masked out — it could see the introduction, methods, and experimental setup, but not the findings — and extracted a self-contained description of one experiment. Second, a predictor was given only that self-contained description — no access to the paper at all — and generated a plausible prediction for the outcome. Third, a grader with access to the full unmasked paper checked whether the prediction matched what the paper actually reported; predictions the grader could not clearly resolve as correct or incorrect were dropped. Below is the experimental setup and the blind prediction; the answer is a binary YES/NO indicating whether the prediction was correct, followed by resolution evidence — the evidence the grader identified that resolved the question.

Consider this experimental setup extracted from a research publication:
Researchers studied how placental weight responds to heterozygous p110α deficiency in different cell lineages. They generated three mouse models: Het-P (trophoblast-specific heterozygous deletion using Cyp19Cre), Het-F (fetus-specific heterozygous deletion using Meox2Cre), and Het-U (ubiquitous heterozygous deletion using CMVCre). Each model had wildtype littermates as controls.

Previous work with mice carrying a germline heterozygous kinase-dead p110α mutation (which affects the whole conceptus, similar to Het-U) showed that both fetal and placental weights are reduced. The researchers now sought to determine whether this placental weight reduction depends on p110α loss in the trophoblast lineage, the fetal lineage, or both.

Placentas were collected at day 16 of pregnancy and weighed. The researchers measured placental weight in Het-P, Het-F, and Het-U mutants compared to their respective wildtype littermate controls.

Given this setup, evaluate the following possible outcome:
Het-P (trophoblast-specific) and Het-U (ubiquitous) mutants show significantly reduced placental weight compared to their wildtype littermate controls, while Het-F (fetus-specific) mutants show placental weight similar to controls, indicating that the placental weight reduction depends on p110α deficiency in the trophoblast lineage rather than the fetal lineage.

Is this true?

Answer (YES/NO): NO